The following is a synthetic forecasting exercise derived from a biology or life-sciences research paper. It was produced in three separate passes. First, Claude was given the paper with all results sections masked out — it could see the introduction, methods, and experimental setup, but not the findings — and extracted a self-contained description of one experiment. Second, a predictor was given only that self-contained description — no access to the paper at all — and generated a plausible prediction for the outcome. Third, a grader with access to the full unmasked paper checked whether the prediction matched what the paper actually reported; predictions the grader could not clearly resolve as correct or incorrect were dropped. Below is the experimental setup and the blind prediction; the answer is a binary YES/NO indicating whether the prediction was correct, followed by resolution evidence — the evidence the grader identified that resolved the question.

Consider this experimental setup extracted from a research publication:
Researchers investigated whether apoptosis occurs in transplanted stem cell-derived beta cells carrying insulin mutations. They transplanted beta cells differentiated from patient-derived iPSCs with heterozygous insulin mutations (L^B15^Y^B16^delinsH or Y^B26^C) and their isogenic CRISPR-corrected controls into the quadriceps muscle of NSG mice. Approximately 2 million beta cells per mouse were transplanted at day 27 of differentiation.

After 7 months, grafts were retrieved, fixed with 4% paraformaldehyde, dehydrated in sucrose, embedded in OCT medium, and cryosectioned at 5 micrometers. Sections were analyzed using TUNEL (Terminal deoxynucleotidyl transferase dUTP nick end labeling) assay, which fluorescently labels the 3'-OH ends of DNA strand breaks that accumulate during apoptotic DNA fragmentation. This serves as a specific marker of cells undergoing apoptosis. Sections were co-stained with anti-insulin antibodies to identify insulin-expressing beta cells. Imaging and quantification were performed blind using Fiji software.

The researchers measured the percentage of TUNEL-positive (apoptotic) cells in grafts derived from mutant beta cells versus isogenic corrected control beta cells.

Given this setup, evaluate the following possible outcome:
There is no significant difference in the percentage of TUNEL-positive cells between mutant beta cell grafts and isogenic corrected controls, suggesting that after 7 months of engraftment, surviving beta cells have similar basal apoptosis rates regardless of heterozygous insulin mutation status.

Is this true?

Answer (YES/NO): YES